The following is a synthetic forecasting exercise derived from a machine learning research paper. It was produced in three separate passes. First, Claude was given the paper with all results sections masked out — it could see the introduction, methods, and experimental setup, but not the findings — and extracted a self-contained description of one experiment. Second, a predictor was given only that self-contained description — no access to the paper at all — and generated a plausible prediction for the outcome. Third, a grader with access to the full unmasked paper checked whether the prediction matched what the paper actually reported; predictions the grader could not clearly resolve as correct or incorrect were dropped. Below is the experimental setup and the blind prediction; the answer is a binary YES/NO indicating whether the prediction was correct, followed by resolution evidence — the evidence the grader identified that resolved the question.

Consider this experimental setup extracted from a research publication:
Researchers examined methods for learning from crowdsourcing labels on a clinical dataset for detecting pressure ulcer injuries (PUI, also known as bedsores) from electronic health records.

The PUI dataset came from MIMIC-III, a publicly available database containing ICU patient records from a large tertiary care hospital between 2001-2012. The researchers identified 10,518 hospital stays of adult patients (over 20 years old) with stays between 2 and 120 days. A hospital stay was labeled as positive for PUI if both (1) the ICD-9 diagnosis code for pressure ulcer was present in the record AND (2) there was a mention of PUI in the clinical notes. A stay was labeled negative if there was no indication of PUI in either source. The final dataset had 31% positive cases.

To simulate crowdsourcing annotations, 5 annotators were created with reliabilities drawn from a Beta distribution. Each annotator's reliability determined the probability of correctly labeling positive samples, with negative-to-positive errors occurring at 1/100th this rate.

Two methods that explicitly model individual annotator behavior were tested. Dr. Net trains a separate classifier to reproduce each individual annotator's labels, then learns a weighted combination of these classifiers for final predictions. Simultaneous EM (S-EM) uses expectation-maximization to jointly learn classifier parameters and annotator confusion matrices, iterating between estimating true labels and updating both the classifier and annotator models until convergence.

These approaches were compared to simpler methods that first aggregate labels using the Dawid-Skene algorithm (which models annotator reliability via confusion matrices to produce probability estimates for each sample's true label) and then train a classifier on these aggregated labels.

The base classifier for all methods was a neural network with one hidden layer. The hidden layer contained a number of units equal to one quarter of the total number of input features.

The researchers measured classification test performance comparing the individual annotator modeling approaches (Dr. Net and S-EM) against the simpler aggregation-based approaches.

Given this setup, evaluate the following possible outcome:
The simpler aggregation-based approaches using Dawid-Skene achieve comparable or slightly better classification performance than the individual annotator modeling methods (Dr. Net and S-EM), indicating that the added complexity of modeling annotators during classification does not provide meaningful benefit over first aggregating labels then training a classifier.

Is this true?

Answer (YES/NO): NO